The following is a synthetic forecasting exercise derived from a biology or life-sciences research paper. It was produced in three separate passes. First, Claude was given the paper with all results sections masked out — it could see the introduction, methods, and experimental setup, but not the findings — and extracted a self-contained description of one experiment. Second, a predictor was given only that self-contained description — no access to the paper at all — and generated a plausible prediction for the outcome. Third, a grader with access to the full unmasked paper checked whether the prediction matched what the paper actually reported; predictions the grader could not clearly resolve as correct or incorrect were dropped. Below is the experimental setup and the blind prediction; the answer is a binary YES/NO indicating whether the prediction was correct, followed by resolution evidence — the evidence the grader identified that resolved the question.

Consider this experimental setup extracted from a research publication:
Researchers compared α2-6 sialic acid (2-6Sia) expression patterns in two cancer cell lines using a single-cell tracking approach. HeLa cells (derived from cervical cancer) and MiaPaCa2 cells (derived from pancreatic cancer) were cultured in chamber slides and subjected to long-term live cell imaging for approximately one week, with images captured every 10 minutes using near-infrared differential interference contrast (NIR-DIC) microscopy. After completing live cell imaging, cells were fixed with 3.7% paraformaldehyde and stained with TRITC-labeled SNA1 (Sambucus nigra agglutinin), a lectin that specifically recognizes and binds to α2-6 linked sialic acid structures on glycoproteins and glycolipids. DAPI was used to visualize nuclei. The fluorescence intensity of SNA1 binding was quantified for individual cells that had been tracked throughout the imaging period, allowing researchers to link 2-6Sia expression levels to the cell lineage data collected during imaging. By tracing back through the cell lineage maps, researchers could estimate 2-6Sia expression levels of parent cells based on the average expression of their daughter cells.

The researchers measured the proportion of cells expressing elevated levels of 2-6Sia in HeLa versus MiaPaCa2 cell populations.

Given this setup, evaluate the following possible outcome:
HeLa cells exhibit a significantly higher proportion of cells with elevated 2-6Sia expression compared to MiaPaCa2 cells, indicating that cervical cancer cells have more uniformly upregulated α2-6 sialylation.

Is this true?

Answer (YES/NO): NO